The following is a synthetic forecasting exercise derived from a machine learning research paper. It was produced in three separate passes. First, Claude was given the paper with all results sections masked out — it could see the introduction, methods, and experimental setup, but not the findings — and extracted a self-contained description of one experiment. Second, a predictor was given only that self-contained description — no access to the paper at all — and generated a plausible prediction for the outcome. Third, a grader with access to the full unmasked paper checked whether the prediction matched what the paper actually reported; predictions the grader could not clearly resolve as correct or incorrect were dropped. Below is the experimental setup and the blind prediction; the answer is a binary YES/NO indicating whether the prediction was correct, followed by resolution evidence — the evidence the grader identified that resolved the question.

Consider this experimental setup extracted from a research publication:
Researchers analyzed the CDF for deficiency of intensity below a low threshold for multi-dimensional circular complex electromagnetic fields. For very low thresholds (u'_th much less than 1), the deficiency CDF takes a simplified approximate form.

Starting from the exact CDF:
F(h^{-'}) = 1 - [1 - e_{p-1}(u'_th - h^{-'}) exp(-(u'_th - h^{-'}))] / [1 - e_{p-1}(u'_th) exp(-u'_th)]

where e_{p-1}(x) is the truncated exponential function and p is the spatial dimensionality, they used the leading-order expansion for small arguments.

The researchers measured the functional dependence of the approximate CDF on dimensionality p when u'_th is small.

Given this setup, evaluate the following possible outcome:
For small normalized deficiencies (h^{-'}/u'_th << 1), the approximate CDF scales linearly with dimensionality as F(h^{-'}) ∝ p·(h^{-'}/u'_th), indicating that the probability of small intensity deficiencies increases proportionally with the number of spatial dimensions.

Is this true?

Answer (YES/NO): YES